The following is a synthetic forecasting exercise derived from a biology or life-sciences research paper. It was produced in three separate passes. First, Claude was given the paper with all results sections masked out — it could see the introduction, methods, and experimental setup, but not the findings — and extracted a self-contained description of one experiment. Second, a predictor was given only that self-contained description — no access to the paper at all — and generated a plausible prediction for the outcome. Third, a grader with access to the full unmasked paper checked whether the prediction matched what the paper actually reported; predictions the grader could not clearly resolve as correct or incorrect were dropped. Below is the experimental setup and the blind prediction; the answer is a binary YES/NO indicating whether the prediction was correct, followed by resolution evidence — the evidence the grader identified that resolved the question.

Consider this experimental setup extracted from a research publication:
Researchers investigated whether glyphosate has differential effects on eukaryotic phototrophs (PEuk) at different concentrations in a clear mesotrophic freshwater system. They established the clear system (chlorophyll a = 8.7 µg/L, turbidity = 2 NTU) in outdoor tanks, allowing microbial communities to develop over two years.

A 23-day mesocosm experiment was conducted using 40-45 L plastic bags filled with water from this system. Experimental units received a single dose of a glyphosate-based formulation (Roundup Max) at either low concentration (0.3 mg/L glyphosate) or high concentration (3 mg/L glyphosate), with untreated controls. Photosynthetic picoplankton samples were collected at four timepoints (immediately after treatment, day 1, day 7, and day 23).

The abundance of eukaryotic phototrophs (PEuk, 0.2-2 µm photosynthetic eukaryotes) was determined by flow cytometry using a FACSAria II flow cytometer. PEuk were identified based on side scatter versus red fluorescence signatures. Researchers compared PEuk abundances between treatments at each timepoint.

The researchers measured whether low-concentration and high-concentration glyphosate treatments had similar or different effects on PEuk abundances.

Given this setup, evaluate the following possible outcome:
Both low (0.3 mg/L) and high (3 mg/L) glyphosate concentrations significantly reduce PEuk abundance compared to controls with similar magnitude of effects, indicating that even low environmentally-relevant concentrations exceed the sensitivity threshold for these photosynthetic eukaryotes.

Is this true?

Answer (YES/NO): NO